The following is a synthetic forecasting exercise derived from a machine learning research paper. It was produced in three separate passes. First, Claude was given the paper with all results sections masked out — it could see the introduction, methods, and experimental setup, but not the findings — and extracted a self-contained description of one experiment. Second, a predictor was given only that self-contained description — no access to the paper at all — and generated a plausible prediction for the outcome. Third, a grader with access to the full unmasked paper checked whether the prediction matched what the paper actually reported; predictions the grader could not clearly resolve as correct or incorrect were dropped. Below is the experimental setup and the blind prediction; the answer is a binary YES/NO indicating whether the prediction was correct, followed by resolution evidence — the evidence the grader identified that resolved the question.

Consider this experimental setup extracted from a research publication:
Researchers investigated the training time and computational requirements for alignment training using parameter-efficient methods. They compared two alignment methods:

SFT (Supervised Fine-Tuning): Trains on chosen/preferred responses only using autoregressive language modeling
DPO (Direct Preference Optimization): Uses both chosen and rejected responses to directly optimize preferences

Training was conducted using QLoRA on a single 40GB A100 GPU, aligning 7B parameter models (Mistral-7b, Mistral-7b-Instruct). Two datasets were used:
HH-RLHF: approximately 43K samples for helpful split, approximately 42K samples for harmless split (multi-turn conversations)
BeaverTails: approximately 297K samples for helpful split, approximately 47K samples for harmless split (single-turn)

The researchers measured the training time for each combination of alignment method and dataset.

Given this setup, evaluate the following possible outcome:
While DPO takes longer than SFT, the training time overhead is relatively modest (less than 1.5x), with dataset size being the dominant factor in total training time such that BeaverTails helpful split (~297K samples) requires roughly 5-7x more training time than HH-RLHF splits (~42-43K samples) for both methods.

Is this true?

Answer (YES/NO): NO